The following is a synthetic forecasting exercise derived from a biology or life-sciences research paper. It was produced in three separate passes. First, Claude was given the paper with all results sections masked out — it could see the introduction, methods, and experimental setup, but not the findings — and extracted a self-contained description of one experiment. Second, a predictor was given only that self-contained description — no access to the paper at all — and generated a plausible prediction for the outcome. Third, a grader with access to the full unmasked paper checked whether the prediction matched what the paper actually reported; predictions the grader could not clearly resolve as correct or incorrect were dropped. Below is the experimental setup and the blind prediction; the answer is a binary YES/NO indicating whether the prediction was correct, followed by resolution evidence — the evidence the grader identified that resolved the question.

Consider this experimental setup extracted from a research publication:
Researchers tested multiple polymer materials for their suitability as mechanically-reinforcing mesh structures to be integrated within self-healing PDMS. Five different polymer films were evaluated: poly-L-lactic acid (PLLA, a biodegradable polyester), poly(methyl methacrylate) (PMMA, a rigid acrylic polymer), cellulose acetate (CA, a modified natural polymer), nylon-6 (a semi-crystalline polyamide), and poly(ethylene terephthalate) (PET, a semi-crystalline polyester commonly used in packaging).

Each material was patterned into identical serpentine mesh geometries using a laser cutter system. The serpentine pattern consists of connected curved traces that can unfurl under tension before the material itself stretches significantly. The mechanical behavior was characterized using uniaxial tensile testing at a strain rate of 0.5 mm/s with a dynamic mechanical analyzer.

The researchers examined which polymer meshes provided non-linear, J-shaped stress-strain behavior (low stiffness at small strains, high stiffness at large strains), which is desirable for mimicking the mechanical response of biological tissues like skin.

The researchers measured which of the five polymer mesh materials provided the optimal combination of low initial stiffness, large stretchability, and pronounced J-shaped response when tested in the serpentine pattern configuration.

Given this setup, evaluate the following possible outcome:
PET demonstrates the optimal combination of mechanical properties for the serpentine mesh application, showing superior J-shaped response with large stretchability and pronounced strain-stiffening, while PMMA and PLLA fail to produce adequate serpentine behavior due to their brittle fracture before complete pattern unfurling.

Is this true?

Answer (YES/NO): NO